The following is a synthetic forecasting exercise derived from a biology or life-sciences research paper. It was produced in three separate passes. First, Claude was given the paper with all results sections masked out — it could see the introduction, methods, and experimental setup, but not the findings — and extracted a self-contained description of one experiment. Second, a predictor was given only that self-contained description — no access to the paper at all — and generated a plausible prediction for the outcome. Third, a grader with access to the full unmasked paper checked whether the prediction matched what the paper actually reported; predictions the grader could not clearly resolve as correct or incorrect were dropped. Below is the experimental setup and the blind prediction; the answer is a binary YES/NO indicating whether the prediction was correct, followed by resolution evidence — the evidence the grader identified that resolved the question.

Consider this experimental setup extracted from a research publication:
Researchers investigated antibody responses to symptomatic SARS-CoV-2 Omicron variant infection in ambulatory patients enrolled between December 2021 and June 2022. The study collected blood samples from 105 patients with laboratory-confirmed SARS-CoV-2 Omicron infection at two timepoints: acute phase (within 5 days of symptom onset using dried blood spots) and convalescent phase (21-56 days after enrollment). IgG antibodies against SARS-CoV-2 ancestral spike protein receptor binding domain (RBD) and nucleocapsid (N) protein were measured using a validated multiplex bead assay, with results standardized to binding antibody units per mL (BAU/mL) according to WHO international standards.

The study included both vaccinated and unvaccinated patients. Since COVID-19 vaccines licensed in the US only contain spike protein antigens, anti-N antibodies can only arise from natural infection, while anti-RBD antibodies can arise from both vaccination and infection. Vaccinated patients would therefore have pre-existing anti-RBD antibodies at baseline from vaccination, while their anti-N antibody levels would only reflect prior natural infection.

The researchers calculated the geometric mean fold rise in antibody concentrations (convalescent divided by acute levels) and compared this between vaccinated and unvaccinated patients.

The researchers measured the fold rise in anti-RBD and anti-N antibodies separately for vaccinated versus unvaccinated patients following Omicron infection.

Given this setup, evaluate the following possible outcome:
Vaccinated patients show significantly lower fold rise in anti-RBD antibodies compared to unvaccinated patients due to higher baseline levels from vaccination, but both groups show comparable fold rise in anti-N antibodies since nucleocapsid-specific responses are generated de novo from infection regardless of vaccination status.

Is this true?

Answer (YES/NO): NO